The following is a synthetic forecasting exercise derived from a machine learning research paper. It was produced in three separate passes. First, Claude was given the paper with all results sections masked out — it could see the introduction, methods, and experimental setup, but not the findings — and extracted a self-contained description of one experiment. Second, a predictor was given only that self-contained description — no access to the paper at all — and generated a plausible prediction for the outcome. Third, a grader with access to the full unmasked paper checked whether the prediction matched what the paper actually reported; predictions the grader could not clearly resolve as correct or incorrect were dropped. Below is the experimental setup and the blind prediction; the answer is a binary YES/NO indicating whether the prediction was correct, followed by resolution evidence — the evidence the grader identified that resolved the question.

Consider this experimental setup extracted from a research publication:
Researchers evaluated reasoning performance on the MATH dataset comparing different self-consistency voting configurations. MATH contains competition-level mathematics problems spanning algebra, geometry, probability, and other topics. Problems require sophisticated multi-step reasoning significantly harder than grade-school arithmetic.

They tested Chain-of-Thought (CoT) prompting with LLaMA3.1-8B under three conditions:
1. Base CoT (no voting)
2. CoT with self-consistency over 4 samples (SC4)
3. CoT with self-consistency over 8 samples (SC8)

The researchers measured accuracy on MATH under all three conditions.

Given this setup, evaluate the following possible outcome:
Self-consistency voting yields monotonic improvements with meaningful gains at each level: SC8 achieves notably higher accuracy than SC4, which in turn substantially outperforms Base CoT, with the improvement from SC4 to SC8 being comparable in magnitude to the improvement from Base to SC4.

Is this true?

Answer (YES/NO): NO